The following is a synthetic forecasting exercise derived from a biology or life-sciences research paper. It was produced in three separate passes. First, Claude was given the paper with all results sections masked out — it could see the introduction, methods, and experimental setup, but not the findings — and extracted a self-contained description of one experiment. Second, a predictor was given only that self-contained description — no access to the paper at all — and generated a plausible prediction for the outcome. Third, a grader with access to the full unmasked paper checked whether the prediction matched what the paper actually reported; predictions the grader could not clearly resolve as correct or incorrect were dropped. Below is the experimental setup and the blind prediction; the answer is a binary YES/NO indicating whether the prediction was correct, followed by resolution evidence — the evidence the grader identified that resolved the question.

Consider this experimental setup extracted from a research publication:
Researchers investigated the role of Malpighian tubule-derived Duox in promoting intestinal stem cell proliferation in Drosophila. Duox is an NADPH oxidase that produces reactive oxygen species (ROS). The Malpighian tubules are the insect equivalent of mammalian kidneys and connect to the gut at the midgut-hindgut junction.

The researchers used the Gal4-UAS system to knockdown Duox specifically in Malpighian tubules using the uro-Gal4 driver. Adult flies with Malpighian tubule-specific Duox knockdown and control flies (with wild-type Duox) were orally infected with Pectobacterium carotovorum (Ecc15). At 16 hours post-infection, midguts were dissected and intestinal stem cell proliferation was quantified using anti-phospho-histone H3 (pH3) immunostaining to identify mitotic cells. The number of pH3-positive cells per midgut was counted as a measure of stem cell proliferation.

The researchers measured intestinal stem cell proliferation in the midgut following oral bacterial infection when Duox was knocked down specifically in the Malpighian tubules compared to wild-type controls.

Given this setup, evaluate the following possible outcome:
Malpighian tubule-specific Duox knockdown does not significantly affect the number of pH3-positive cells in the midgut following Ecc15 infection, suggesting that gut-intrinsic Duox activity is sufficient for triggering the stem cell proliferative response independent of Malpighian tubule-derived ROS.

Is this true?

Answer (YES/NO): NO